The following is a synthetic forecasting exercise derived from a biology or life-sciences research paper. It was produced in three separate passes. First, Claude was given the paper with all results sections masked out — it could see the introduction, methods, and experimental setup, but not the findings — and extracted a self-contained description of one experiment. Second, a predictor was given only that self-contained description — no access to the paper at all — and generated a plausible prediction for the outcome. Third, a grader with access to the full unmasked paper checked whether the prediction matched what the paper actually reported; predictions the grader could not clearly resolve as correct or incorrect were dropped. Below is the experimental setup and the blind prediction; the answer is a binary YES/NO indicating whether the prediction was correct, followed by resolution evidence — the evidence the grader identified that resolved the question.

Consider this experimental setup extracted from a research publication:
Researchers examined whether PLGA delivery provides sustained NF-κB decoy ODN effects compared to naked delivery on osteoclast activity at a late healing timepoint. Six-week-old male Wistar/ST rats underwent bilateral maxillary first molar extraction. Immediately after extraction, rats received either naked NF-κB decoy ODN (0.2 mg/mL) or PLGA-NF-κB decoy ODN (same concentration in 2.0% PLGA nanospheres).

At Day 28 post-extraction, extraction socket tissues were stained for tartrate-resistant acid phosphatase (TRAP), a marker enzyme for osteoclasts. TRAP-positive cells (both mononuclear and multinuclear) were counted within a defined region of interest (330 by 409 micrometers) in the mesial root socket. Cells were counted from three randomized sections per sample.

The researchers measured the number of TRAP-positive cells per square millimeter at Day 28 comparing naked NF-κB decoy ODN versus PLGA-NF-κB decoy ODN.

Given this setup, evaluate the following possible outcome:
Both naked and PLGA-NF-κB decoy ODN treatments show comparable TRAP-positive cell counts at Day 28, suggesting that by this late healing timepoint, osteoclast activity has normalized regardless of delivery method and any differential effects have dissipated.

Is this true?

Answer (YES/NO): NO